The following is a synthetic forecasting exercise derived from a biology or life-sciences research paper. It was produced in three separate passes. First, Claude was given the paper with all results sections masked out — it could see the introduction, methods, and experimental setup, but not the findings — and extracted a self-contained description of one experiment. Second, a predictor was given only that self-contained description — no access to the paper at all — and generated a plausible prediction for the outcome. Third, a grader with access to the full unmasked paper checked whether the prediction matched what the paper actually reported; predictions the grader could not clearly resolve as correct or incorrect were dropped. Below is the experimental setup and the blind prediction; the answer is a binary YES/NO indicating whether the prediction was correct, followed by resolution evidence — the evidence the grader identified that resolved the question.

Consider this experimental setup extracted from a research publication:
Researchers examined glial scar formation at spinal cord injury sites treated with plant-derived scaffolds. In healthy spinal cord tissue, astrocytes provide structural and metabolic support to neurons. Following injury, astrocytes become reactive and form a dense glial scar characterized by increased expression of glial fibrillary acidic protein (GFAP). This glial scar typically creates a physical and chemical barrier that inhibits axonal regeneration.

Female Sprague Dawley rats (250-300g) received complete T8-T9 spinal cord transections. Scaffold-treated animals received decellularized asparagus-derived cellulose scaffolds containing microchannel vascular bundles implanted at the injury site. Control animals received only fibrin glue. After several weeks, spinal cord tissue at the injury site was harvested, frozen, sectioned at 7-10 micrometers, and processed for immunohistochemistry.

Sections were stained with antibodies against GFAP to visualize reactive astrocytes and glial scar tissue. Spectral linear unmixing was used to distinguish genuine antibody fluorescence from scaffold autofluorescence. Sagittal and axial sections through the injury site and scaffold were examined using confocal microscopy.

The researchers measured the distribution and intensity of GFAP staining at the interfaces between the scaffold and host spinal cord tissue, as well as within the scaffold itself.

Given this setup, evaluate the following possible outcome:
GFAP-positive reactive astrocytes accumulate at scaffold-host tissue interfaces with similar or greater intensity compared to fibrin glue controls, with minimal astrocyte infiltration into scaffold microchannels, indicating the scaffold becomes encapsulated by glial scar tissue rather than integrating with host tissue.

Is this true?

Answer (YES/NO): NO